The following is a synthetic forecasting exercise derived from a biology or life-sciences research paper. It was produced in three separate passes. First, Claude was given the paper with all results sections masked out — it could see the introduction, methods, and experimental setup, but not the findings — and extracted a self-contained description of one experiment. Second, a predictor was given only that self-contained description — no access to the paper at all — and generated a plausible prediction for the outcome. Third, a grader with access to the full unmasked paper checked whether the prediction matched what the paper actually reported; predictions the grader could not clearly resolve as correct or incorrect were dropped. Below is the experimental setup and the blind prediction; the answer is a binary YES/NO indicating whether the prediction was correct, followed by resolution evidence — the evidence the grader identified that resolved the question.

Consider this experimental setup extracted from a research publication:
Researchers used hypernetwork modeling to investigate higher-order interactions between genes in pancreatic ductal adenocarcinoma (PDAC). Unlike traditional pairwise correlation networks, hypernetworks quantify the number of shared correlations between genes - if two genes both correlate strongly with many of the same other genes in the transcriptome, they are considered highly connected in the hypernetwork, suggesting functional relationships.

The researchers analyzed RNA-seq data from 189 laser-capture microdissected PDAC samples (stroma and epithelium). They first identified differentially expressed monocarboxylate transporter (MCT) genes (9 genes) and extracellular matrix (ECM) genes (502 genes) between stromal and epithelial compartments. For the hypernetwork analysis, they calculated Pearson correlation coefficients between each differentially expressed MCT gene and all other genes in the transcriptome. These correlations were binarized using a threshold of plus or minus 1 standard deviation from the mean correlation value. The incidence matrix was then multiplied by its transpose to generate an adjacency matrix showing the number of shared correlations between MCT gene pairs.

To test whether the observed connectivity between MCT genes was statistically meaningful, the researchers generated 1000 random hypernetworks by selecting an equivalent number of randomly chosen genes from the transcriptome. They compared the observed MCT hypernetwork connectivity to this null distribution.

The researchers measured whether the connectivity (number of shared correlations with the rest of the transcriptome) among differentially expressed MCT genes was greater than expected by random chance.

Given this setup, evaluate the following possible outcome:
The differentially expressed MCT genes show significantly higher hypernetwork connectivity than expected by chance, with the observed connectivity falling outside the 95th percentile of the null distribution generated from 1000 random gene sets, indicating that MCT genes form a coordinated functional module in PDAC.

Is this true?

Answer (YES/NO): YES